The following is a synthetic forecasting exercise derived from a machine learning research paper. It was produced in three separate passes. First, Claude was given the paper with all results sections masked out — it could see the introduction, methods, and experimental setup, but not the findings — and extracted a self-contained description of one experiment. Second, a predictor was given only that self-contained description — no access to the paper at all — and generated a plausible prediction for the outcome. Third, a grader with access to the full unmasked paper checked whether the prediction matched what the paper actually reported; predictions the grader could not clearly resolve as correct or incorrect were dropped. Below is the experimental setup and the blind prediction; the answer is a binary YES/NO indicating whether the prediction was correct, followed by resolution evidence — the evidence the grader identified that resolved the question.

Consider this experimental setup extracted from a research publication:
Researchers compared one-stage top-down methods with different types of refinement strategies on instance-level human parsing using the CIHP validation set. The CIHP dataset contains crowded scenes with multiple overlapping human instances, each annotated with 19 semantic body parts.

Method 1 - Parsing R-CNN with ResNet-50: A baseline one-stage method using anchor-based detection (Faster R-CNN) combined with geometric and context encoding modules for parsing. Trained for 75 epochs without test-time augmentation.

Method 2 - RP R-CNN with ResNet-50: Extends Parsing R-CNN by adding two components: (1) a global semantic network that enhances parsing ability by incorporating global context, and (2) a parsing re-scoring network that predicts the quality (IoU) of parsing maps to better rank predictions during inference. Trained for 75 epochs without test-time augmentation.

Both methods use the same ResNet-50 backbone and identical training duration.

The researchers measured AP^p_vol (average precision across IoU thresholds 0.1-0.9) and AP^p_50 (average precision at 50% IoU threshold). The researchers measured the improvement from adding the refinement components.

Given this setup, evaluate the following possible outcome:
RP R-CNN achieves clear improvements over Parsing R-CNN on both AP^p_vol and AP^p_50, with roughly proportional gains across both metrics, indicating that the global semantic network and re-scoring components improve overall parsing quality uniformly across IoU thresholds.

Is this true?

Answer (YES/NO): NO